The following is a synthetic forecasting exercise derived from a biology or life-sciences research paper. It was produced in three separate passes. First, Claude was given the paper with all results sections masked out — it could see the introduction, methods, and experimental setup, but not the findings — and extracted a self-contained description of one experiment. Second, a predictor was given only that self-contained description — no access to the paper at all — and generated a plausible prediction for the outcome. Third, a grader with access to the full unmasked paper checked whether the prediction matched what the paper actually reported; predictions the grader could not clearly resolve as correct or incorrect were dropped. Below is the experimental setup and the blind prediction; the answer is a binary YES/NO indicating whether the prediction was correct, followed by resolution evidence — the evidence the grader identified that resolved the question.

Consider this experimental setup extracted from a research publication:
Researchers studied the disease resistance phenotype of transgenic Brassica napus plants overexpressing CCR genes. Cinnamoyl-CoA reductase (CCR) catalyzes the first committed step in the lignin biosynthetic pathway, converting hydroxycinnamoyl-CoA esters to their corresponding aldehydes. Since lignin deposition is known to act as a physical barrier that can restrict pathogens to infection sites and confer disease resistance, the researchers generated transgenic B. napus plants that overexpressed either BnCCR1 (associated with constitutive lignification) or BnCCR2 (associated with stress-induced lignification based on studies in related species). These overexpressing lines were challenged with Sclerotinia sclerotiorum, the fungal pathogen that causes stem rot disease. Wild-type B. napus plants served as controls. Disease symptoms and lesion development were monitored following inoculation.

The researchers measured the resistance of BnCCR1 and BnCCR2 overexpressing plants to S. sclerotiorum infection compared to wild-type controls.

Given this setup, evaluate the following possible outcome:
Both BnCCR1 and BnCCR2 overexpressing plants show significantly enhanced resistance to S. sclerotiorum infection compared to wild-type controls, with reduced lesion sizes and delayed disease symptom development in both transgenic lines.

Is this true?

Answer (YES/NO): NO